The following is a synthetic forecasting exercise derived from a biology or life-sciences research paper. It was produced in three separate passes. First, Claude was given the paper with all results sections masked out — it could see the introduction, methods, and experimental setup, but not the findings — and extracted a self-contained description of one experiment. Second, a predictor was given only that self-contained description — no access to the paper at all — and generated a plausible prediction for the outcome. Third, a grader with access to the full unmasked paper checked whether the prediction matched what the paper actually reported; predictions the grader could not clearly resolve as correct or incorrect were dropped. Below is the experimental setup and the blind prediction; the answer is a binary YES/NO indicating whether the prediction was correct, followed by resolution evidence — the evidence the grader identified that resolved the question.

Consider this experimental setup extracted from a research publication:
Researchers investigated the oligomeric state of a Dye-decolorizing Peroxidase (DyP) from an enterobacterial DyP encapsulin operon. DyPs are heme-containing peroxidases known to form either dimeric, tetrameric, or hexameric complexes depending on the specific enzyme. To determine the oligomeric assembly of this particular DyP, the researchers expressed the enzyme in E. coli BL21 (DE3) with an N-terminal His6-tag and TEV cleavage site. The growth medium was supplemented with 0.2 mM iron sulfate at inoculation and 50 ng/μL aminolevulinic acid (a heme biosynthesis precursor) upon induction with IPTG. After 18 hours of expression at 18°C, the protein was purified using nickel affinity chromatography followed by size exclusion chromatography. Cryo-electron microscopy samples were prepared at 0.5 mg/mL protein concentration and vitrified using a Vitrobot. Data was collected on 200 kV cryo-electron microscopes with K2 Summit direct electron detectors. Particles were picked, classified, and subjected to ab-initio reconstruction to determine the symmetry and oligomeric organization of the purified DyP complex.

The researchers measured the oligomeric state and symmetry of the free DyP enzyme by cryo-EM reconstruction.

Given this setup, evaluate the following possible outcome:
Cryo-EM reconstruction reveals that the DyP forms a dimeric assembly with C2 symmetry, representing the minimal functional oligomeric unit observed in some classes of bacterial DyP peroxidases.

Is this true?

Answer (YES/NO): NO